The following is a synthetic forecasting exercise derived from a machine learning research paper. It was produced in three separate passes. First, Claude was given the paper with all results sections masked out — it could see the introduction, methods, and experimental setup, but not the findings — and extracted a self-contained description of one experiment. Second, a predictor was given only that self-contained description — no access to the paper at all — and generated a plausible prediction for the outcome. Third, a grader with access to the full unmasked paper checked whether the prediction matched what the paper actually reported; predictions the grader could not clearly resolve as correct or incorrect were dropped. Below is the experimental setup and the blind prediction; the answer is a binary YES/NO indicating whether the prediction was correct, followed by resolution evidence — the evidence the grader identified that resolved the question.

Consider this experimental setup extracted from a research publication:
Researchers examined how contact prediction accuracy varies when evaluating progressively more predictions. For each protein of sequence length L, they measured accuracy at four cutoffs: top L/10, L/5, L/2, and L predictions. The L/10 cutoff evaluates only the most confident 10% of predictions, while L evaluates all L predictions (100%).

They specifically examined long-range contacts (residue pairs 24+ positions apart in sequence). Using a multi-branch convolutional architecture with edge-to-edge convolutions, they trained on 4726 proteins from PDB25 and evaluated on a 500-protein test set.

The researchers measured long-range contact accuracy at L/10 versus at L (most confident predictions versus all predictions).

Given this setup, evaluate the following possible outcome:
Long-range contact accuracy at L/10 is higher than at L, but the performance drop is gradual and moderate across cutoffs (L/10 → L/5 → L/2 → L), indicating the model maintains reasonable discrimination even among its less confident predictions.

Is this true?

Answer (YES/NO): YES